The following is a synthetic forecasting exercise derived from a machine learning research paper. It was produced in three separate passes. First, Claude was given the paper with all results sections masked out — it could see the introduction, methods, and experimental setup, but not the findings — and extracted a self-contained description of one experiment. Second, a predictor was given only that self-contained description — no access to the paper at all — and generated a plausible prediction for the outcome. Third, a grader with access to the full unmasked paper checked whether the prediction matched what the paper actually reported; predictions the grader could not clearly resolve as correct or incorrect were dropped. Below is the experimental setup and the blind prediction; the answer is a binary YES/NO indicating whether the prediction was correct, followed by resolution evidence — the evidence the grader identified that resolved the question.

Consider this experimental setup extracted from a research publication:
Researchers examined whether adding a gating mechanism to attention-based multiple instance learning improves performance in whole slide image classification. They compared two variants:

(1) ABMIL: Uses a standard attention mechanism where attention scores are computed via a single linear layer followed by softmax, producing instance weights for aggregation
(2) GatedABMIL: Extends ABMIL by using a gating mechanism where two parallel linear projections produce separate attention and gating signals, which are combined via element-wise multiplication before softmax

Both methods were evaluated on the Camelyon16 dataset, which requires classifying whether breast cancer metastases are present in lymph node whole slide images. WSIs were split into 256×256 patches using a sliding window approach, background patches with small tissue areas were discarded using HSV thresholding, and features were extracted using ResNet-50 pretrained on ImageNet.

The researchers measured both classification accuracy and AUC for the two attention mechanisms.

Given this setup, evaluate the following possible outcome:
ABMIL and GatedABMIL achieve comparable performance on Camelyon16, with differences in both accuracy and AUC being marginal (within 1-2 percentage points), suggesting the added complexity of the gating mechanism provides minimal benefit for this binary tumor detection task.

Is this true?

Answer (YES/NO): NO